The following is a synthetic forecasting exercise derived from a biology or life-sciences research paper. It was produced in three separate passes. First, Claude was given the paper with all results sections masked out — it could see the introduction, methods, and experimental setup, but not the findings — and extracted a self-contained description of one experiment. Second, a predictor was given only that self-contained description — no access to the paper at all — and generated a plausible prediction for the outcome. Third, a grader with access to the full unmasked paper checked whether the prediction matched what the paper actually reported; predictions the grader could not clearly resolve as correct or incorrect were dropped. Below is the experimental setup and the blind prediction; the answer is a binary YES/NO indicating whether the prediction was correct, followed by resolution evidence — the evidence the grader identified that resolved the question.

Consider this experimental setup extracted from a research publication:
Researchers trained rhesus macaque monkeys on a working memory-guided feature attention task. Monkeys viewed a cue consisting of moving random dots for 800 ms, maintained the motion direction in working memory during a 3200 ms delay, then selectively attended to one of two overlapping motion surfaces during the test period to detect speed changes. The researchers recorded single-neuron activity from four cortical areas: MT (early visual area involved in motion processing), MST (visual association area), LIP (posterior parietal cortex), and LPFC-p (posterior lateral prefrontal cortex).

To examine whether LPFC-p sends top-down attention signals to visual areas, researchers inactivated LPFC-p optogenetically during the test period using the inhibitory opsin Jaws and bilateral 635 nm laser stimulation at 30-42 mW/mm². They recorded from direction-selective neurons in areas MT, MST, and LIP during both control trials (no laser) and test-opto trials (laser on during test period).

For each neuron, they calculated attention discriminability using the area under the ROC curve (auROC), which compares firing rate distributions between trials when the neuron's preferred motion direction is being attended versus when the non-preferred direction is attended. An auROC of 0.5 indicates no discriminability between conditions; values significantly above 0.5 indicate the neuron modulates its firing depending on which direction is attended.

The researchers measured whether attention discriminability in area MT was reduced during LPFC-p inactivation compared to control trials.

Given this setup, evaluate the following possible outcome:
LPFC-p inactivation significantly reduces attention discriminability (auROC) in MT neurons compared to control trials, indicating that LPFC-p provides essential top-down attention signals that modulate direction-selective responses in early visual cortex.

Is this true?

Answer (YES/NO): NO